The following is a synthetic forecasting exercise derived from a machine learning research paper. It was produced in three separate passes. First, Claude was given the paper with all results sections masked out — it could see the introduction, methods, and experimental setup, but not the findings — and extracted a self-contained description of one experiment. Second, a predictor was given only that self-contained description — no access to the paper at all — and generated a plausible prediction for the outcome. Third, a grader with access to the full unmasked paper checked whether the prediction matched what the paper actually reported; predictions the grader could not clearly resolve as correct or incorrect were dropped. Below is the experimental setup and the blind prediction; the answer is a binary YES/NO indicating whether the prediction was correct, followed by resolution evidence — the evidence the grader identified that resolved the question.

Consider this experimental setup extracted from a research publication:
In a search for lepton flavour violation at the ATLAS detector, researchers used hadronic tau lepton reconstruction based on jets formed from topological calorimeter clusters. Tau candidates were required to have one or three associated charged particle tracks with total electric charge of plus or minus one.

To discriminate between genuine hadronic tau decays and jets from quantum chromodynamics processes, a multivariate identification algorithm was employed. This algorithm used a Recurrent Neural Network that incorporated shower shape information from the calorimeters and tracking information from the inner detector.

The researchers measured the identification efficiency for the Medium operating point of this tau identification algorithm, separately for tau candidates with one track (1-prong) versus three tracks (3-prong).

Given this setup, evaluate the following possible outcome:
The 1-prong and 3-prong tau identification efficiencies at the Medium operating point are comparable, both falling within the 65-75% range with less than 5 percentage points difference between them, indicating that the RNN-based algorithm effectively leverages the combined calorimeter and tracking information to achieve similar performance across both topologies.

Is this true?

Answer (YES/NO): NO